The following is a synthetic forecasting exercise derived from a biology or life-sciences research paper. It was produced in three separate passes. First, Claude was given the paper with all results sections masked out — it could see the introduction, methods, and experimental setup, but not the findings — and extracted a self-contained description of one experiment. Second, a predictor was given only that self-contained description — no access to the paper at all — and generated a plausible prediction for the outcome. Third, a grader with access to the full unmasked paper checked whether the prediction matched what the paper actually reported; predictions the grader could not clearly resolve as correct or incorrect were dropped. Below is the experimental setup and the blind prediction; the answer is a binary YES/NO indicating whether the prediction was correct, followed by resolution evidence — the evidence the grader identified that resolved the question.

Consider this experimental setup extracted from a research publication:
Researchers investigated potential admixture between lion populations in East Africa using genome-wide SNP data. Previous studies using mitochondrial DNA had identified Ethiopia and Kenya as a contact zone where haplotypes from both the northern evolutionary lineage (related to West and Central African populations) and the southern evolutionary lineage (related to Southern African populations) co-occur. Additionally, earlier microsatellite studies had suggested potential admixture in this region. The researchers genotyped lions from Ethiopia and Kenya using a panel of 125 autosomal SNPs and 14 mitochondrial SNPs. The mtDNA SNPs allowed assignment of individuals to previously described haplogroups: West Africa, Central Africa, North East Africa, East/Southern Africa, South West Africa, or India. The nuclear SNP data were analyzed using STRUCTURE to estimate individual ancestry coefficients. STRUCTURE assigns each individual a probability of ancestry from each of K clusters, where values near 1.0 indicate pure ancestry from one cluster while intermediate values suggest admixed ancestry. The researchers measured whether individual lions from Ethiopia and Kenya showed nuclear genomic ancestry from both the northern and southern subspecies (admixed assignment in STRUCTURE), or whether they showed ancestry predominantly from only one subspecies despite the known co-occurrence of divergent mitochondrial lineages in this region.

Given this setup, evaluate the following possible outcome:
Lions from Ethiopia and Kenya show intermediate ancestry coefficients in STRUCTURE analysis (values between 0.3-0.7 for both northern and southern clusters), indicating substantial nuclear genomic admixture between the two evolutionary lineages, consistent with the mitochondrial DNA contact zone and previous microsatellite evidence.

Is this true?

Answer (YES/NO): NO